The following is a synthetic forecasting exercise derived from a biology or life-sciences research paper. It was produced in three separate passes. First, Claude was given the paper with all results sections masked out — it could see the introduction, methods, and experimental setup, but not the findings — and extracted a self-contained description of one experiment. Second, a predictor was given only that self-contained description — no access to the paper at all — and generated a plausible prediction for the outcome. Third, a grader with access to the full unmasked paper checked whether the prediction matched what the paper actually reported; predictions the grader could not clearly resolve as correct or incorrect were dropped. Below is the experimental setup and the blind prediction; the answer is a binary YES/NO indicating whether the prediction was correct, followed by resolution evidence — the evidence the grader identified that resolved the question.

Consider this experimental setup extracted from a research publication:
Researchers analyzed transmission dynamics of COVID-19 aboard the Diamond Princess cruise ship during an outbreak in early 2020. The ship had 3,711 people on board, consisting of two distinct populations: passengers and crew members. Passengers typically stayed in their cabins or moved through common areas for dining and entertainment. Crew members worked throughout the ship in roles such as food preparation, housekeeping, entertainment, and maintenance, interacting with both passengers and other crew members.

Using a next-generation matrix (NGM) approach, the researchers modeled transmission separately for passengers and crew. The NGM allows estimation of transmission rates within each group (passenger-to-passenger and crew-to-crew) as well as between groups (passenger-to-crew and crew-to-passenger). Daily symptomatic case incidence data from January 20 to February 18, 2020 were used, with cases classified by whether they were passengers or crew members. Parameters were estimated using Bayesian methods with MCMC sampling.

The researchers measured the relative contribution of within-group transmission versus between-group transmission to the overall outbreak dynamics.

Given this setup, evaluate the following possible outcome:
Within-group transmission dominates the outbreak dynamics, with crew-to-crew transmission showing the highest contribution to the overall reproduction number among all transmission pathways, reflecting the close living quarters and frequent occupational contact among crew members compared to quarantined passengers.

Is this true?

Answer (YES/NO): NO